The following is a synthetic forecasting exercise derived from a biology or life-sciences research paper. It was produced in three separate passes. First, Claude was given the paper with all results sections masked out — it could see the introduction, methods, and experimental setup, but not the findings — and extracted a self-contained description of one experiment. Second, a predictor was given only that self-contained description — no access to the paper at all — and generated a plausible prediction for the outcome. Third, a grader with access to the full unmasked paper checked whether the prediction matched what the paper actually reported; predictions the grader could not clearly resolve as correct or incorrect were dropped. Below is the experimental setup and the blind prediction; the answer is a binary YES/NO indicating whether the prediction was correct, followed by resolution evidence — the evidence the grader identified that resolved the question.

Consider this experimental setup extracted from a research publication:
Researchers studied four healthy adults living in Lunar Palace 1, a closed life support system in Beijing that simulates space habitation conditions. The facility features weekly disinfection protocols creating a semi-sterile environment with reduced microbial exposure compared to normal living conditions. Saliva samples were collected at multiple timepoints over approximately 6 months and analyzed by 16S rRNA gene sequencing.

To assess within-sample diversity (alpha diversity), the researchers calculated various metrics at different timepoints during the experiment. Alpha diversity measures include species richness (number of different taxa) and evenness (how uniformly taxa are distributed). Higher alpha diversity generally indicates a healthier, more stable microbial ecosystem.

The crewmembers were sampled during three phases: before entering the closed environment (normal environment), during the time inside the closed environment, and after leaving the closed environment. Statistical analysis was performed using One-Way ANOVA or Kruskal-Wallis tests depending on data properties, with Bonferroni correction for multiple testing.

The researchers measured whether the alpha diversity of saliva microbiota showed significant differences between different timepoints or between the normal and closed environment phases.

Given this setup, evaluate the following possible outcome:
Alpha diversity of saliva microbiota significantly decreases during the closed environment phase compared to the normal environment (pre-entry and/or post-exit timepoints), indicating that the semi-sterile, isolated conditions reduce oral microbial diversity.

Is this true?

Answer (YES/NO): NO